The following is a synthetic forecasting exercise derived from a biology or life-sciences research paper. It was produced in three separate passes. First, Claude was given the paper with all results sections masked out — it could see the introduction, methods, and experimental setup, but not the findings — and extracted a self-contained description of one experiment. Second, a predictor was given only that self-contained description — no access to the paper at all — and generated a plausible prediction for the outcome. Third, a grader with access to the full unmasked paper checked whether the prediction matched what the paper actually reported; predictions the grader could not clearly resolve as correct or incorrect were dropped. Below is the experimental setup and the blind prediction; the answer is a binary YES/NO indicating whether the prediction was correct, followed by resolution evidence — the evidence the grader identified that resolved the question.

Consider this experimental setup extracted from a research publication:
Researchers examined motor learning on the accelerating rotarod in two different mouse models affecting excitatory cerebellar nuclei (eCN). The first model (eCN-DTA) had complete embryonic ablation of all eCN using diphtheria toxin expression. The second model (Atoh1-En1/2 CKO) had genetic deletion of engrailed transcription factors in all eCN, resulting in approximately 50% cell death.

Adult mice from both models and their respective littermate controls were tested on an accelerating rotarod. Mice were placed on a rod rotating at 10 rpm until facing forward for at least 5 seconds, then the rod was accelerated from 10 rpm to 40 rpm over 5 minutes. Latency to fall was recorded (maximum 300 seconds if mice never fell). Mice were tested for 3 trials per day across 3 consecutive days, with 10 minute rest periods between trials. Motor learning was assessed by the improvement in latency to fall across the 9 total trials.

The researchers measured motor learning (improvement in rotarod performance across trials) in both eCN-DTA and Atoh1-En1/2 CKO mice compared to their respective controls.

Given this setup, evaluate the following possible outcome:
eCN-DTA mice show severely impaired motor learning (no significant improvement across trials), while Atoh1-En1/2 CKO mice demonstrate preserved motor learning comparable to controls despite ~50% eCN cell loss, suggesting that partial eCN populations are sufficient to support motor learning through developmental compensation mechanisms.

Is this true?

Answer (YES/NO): NO